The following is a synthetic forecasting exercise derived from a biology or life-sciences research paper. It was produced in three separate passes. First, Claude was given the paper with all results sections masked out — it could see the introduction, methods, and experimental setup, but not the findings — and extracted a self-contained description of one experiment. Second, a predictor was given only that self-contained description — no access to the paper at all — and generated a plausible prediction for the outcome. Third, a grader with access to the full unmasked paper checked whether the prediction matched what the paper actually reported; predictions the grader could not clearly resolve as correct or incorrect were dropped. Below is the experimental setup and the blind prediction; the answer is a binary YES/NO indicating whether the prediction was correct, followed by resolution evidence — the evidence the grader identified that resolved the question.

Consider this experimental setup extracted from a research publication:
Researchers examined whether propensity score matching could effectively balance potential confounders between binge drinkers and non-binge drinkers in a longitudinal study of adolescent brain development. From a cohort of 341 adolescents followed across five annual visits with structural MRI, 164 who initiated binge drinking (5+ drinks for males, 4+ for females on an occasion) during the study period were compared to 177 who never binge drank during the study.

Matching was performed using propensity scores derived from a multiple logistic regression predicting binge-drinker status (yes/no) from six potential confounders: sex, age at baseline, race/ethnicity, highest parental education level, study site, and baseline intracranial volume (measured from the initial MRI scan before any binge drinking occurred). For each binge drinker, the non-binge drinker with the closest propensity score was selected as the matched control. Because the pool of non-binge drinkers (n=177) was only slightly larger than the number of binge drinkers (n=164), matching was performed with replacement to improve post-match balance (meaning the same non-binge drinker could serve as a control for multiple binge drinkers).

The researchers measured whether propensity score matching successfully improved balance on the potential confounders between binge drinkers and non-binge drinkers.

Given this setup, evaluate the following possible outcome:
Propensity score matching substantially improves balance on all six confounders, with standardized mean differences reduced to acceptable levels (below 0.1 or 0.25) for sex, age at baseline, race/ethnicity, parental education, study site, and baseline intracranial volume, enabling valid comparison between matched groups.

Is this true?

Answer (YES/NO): NO